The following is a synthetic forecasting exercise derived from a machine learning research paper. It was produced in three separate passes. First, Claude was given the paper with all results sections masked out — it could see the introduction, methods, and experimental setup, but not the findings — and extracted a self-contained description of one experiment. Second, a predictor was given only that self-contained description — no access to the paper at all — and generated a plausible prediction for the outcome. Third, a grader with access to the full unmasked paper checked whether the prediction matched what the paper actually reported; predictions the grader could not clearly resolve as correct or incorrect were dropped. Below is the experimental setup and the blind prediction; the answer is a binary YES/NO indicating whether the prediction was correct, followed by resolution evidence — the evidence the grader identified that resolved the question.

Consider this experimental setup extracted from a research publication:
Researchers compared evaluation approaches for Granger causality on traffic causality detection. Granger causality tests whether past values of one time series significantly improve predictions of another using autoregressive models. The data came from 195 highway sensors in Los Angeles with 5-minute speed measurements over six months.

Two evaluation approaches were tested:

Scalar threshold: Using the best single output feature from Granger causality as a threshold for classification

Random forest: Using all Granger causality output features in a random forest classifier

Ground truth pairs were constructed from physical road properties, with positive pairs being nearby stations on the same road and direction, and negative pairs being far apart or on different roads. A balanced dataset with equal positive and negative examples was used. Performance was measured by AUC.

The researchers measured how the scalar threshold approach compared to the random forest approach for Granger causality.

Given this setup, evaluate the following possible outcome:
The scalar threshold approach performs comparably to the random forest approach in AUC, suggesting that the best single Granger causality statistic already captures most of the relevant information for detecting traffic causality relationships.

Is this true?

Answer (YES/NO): NO